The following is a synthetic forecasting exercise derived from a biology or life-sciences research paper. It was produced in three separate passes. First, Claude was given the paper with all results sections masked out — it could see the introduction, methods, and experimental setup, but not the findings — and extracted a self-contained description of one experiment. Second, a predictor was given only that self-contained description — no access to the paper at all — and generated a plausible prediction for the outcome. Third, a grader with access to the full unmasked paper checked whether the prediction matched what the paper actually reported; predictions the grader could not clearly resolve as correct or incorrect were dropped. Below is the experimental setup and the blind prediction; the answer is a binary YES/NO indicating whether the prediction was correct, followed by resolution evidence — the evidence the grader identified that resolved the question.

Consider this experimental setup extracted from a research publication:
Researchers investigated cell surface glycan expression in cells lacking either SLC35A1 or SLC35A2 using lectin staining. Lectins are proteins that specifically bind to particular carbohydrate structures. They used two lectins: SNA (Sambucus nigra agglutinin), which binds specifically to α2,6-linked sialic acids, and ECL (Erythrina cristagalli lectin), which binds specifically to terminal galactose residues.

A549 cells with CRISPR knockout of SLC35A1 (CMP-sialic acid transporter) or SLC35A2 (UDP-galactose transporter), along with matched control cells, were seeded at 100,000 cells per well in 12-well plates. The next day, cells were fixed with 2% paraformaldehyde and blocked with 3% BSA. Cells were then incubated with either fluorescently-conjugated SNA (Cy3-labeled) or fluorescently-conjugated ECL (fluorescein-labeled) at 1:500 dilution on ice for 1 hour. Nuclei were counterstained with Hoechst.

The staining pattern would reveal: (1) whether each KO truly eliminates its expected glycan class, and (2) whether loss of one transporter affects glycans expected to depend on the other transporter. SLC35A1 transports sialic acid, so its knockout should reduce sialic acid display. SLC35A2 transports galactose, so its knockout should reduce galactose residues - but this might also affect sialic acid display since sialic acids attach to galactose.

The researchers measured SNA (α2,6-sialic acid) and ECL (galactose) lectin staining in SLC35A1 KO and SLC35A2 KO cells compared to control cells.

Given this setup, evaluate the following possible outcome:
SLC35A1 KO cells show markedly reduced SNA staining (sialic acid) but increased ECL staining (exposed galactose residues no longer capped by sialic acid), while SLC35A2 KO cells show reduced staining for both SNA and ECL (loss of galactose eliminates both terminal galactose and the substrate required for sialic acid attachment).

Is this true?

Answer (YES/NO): YES